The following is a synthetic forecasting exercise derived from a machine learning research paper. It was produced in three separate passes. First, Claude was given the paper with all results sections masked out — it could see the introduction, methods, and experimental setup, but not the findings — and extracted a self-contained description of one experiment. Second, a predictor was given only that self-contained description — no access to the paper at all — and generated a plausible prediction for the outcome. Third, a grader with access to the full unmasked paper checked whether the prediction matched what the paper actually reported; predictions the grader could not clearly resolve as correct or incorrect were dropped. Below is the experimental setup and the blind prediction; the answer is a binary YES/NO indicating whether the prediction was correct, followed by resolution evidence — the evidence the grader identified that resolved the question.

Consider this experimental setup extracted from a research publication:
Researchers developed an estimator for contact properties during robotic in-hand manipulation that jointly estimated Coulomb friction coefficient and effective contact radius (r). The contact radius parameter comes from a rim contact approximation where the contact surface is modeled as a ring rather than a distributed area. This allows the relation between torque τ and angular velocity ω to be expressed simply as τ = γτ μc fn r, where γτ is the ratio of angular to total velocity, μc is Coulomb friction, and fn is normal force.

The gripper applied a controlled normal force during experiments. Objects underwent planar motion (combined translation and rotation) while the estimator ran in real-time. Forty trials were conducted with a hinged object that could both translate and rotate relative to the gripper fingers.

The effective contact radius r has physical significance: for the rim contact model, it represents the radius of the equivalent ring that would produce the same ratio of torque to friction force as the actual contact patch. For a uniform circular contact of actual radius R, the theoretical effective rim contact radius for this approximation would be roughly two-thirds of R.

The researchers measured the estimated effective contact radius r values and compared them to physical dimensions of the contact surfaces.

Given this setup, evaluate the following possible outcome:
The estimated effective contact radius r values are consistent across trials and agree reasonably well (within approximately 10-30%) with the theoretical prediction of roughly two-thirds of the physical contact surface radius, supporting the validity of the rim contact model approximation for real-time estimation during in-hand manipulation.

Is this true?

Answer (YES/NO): NO